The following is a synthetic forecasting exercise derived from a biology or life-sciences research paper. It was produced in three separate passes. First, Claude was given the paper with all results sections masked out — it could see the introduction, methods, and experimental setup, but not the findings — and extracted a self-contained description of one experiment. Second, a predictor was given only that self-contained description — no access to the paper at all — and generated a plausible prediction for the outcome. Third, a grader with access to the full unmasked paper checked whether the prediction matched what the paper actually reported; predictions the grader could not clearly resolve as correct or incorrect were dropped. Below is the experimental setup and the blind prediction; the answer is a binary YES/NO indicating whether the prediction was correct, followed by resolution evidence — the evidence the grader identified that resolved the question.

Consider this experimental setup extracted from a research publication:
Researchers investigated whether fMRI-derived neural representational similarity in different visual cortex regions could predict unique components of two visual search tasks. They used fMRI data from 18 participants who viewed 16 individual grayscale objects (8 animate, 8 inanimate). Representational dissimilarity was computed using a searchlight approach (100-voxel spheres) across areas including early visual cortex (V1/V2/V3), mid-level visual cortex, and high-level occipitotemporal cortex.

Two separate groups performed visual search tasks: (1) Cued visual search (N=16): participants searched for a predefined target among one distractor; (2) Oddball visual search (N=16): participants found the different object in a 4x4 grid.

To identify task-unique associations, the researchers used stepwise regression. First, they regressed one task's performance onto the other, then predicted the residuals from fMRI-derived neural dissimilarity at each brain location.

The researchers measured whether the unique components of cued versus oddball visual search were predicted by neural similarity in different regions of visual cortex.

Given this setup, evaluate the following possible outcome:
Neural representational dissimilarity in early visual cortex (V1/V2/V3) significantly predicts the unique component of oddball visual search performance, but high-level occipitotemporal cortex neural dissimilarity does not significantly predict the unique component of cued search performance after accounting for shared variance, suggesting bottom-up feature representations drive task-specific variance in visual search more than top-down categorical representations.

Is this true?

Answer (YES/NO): NO